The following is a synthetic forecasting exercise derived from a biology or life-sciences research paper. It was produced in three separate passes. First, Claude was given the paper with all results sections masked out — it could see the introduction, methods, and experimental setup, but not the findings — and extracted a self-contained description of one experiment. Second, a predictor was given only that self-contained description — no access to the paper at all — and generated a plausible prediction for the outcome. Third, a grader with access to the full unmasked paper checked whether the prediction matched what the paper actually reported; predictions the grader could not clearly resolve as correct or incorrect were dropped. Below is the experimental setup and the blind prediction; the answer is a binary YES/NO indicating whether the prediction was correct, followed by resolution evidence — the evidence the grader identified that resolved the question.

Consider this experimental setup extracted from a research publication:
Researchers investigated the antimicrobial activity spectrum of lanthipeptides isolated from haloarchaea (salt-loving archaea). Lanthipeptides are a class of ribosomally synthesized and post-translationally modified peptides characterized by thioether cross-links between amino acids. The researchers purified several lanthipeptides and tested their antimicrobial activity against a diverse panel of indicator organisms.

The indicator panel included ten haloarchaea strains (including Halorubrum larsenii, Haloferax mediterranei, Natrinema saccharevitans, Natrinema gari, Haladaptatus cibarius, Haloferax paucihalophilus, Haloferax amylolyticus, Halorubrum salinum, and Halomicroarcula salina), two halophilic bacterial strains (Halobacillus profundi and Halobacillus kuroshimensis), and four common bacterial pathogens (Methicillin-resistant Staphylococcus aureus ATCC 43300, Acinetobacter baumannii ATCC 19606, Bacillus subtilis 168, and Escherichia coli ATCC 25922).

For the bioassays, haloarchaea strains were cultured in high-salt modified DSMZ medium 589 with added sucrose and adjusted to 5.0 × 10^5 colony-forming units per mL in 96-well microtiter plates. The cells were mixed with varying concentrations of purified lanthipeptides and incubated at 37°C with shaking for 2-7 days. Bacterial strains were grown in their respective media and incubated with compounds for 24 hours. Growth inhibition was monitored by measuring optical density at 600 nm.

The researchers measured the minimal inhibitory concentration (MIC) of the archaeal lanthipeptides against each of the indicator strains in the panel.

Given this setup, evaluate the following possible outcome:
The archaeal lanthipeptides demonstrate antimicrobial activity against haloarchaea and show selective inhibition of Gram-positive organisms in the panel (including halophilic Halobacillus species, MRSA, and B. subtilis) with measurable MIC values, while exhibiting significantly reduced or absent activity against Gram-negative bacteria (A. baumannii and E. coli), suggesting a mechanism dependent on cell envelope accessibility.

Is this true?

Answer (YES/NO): NO